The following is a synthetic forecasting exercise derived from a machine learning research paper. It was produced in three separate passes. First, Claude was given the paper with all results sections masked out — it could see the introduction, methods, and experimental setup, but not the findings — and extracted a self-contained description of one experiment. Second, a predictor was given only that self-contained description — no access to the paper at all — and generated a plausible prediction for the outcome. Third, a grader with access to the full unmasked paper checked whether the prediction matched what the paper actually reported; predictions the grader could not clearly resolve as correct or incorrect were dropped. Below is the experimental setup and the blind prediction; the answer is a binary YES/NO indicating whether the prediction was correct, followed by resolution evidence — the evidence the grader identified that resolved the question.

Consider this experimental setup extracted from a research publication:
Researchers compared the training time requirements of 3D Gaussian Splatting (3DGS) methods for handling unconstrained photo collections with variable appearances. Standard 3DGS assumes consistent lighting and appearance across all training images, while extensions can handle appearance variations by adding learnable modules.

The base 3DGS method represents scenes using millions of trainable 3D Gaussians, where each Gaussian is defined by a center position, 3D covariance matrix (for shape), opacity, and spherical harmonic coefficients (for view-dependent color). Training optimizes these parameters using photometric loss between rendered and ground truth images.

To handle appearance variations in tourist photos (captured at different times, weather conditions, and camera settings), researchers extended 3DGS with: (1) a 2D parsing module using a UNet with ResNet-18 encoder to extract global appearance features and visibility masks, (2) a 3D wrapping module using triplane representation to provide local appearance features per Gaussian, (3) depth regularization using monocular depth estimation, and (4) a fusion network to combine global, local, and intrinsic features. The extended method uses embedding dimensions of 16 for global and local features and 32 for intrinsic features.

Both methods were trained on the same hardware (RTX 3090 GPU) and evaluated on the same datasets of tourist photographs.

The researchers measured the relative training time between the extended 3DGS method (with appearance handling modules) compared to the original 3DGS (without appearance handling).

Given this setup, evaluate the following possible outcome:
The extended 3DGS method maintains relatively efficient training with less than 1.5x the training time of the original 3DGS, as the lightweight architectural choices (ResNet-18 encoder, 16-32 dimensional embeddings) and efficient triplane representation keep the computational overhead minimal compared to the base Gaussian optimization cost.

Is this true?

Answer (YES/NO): NO